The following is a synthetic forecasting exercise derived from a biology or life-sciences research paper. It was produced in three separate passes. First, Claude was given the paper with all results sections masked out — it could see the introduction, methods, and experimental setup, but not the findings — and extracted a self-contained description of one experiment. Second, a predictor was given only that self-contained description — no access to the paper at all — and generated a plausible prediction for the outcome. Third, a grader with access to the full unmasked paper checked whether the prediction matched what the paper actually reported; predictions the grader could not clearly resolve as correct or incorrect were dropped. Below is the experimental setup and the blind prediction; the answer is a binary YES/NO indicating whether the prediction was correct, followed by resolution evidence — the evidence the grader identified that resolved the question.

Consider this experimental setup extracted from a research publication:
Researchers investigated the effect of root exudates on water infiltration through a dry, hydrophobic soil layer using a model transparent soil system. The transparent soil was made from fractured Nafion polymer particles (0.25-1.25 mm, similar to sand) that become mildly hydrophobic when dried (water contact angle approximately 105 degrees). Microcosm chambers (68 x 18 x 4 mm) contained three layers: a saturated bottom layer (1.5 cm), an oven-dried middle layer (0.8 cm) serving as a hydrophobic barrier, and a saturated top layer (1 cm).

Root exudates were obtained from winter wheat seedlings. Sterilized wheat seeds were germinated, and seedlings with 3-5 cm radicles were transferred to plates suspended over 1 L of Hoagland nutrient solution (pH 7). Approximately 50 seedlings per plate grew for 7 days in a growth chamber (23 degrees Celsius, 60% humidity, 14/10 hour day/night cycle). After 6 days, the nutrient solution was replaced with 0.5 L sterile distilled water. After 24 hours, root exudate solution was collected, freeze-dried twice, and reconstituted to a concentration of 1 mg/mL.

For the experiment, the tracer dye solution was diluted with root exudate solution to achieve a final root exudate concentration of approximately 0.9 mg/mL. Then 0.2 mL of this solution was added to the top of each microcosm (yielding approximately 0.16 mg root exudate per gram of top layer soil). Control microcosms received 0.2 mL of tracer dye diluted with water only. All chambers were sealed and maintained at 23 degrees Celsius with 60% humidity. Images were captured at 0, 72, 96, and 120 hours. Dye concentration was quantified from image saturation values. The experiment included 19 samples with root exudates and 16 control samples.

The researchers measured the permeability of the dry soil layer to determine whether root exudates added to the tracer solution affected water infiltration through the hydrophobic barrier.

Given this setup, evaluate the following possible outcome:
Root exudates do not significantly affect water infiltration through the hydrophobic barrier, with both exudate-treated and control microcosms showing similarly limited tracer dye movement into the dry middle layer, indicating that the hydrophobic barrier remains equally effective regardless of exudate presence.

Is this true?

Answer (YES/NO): NO